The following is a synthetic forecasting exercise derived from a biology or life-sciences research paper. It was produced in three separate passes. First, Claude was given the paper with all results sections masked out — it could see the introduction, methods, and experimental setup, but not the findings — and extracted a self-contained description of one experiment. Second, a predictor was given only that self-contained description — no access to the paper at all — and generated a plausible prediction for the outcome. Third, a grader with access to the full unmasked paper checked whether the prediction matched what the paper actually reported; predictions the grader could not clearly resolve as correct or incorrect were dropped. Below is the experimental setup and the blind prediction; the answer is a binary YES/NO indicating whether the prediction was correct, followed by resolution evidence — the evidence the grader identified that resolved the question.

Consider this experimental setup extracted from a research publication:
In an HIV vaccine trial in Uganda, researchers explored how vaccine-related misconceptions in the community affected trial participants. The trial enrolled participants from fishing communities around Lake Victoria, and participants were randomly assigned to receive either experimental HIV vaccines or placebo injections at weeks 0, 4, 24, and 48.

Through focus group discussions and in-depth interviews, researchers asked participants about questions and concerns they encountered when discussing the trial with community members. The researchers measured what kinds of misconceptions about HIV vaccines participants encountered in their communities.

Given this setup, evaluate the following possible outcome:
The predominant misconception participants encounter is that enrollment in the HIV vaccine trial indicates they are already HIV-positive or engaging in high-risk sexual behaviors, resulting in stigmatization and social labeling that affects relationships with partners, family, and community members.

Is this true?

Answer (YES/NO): NO